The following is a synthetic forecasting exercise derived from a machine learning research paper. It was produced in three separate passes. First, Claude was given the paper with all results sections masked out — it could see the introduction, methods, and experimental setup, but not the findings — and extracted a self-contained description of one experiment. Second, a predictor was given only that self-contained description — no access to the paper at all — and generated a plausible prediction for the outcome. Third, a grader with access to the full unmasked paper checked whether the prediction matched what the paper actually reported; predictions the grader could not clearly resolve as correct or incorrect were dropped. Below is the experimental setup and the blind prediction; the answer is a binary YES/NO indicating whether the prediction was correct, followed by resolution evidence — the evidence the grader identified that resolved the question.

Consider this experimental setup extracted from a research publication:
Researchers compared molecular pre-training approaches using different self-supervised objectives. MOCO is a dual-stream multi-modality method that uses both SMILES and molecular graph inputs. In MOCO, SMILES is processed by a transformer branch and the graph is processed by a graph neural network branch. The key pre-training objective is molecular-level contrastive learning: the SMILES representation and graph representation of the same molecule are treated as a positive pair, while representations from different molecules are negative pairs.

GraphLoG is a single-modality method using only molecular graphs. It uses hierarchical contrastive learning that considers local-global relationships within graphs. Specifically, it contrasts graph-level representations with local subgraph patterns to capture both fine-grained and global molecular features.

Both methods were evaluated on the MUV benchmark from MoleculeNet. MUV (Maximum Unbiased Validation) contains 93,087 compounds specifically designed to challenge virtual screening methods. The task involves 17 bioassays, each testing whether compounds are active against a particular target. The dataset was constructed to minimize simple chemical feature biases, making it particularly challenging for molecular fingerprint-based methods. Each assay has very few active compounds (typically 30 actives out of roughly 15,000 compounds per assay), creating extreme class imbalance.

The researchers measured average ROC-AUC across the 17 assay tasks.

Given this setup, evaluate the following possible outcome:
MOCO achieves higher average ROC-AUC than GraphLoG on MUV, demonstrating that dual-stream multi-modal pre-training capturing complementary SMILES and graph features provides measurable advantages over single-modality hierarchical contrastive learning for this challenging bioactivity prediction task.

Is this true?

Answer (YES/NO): YES